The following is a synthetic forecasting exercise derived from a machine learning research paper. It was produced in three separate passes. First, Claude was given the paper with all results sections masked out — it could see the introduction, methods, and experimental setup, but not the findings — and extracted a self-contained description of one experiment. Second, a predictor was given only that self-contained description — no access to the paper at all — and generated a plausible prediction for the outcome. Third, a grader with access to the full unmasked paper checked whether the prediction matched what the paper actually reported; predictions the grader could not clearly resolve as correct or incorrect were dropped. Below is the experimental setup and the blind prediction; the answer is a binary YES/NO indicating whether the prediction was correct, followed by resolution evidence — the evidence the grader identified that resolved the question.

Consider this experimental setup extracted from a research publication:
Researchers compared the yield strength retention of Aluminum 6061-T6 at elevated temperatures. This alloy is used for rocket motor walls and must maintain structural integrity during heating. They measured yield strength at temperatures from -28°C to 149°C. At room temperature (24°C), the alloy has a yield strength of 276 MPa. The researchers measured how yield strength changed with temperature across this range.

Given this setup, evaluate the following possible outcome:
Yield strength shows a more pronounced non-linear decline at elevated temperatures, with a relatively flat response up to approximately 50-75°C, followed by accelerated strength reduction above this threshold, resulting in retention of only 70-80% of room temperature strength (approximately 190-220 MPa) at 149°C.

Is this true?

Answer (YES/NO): YES